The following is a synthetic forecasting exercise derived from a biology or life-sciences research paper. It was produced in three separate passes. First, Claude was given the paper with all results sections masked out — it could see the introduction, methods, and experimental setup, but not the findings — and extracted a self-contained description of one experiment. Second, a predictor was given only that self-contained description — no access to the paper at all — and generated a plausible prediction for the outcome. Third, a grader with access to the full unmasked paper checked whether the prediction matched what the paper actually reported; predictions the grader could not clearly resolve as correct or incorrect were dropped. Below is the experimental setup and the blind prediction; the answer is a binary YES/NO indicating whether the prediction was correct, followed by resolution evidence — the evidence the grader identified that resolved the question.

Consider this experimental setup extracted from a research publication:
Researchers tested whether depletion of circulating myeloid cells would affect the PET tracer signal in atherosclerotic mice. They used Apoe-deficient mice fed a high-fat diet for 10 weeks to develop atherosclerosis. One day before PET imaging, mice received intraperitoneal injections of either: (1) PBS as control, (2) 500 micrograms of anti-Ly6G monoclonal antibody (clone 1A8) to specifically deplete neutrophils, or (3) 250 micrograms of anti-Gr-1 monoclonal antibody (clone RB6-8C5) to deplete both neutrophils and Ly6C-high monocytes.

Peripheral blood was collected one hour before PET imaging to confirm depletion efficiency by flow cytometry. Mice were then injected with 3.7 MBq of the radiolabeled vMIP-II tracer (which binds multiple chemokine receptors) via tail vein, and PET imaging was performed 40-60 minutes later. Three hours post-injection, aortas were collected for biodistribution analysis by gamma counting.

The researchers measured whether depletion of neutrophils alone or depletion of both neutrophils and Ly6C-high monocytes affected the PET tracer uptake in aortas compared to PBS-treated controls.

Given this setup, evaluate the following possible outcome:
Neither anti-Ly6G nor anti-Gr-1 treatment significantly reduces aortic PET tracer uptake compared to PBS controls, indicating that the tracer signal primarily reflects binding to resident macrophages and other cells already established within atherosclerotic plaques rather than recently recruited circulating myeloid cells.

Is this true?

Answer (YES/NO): NO